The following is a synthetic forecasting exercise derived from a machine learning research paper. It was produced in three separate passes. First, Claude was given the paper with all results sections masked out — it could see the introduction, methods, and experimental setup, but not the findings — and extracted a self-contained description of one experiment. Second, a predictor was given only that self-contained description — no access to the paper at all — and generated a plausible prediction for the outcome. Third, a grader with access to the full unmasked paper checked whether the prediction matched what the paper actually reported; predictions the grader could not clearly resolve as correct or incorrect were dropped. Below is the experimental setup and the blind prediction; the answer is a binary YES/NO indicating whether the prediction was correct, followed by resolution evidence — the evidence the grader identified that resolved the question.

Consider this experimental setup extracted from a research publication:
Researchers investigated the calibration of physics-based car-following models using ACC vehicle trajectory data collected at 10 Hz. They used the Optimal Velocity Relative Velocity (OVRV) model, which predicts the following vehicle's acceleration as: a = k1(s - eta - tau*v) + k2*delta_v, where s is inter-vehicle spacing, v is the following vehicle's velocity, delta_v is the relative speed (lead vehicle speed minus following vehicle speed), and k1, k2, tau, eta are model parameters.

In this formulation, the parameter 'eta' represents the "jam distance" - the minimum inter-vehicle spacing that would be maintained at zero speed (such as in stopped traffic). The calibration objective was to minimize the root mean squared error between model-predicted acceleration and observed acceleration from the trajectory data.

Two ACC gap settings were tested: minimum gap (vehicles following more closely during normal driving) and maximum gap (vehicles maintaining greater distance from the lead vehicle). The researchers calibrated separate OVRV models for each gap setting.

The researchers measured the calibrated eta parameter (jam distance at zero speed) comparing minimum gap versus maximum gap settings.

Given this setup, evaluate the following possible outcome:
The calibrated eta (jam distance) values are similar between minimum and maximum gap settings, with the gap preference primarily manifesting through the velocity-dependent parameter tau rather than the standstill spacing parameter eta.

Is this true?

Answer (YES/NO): NO